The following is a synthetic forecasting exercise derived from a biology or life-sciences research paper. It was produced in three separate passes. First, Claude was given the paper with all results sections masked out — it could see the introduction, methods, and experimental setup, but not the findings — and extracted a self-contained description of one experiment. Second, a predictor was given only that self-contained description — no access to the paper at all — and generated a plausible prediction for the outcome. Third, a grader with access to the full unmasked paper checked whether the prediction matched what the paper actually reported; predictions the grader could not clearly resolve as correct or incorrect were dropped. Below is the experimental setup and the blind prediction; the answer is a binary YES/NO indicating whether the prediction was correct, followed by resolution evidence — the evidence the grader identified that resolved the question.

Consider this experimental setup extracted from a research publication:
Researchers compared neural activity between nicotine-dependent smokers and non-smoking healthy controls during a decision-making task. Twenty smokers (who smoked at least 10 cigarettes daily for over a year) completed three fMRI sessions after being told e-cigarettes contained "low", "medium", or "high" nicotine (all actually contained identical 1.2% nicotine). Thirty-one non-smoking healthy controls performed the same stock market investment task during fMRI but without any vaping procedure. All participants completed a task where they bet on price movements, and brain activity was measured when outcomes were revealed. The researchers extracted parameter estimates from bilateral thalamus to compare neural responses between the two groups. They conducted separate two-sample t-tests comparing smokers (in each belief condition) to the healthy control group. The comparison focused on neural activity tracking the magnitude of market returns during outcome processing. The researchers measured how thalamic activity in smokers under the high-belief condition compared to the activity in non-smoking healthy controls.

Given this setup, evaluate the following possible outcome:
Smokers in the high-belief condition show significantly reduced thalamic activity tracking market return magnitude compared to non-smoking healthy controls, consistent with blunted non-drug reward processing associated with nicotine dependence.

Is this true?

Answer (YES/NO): NO